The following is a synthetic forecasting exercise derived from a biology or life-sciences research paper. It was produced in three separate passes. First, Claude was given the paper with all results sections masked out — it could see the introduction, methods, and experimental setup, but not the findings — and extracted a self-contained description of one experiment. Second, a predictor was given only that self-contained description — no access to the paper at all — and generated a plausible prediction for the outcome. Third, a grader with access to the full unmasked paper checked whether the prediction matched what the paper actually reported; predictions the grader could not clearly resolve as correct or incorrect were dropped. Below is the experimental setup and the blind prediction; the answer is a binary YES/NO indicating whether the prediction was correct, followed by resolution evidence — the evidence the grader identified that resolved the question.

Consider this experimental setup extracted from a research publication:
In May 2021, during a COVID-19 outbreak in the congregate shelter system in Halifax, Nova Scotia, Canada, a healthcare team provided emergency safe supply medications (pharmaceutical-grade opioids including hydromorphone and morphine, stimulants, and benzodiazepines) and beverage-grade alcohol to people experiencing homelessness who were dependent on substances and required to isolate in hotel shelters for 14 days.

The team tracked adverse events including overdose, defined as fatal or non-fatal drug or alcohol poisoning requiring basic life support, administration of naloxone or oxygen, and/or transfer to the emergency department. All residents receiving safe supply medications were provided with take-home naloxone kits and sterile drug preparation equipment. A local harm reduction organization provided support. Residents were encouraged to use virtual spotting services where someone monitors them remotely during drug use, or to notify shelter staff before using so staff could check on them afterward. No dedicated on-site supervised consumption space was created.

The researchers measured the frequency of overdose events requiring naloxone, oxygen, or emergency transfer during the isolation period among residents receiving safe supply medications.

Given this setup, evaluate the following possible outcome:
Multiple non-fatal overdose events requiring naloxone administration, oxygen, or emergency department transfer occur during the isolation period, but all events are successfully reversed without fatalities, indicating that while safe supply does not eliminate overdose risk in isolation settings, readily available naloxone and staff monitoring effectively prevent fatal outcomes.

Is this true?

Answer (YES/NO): NO